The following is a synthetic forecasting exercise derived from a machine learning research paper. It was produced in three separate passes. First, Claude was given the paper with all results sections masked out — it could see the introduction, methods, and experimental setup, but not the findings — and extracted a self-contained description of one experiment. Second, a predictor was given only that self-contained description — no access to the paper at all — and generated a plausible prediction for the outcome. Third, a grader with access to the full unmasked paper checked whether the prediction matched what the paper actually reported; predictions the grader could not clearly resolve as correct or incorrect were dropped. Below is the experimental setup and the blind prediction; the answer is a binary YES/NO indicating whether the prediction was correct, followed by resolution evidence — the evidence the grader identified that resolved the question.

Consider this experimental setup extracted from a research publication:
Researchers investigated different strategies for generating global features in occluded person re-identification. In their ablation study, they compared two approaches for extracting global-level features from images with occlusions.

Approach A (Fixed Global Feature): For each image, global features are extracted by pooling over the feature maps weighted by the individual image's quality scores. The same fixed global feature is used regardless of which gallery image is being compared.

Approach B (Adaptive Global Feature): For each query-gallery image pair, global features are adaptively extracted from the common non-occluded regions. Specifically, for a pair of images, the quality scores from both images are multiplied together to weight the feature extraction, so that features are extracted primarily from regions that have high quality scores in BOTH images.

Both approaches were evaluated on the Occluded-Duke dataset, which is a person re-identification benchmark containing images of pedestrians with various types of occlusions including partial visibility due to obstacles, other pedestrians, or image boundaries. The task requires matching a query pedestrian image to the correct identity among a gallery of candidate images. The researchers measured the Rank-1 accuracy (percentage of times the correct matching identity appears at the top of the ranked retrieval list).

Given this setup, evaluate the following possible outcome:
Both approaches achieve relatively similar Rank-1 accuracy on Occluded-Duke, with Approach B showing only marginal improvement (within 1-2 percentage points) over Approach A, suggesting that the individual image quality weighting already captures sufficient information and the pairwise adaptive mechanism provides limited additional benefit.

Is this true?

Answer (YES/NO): NO